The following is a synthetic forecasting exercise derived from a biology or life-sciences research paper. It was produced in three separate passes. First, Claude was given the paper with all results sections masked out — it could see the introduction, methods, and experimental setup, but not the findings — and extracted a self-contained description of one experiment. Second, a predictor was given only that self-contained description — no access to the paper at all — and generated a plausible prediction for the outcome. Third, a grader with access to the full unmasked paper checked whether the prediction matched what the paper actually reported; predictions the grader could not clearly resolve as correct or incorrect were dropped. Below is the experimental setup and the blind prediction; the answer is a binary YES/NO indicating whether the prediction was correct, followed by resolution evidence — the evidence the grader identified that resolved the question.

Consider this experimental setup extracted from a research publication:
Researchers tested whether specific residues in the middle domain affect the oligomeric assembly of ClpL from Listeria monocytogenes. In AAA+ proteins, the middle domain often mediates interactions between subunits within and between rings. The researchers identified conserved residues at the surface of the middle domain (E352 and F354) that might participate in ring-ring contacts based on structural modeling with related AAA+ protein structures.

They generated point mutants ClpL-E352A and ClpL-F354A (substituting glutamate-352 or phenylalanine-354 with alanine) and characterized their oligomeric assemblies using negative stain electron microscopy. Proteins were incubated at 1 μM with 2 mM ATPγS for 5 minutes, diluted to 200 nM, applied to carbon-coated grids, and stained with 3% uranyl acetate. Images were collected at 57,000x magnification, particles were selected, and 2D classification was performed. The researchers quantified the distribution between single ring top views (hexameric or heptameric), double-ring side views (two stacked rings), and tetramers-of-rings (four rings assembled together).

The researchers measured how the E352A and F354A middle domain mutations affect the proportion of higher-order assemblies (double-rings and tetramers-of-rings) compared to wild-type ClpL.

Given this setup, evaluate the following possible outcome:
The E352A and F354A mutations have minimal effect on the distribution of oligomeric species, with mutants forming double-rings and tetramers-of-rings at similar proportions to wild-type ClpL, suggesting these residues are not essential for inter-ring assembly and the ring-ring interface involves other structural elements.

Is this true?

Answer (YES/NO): NO